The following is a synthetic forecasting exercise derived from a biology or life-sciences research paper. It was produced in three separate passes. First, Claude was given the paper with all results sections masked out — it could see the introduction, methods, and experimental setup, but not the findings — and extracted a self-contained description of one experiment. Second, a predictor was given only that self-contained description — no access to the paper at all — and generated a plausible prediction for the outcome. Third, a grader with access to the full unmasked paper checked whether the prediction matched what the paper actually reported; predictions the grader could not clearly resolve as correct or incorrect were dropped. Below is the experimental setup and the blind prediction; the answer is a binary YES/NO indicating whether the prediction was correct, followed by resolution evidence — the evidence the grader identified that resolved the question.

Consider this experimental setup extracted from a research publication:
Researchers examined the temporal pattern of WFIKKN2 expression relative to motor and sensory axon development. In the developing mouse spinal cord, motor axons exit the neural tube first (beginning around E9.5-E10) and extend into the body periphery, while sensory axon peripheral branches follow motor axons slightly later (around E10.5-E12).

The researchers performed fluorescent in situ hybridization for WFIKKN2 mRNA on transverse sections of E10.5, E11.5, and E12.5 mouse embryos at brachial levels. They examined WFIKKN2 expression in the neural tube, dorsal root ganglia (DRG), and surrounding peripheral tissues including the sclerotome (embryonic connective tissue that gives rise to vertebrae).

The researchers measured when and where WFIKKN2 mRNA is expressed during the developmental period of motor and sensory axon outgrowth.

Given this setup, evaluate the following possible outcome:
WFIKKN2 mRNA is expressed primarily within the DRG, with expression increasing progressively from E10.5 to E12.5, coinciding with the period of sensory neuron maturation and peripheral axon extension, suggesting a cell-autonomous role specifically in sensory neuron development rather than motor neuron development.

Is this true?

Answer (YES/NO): NO